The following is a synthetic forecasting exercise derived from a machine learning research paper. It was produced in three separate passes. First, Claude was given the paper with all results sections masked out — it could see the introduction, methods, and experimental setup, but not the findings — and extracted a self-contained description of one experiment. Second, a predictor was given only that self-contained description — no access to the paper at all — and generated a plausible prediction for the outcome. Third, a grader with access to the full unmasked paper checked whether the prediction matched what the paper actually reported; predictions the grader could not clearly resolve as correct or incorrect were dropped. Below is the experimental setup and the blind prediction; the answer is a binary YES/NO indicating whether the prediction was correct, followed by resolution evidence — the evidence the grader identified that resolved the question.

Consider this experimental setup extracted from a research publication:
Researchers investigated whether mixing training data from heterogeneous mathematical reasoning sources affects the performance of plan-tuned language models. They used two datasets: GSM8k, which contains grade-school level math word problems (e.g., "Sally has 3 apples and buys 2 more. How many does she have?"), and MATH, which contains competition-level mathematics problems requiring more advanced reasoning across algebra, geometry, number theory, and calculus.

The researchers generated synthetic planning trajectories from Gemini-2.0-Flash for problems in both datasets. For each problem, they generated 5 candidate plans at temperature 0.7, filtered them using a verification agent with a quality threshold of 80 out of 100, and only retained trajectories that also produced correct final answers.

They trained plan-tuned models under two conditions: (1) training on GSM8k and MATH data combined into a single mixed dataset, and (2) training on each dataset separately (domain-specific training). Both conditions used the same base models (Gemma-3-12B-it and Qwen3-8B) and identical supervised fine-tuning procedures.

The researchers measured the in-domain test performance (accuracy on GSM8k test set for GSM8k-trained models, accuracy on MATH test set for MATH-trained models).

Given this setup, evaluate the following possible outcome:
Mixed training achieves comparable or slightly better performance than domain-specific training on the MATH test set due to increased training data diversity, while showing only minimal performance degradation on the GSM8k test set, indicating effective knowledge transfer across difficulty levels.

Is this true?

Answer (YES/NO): NO